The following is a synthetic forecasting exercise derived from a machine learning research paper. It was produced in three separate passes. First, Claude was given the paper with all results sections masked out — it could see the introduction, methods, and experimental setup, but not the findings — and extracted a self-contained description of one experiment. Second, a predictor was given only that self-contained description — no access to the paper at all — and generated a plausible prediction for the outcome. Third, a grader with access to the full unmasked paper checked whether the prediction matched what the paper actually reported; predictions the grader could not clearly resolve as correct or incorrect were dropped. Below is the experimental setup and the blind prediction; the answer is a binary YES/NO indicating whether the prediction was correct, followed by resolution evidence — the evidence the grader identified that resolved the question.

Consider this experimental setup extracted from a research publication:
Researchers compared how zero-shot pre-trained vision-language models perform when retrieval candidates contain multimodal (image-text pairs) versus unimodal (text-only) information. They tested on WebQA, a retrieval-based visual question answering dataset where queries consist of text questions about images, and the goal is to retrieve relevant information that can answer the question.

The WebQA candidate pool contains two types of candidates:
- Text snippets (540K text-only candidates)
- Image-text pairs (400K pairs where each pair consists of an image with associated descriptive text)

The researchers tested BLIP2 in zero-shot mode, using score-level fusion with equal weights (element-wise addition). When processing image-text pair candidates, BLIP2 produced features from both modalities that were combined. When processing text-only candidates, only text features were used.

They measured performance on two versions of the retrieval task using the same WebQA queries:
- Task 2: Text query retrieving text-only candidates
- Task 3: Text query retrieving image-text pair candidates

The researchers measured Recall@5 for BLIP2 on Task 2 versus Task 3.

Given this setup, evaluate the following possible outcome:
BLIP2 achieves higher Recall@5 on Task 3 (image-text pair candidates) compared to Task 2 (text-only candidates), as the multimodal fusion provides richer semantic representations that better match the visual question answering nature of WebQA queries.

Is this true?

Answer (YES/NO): NO